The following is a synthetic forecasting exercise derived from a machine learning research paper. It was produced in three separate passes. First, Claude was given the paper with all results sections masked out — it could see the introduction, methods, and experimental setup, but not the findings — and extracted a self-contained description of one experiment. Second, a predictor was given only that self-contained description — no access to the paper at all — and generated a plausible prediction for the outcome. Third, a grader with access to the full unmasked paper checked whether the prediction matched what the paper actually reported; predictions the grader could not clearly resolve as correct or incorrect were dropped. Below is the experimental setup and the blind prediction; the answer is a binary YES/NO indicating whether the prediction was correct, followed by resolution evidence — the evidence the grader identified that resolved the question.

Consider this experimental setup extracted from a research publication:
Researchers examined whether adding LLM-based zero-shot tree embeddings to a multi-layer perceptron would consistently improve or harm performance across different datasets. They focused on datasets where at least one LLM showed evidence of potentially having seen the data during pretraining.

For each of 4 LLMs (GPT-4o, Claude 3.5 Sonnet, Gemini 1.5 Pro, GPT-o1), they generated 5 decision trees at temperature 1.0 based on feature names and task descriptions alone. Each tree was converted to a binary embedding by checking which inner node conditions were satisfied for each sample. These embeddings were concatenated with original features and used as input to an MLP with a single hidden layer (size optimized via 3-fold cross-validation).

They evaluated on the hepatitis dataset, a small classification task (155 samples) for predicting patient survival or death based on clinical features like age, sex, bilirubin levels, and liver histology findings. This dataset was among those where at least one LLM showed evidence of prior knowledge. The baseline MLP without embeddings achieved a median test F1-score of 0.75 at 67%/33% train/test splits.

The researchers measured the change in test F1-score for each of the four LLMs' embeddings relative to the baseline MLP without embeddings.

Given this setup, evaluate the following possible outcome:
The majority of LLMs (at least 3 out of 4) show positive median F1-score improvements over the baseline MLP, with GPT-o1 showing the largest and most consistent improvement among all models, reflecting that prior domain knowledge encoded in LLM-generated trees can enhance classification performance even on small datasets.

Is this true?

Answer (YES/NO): NO